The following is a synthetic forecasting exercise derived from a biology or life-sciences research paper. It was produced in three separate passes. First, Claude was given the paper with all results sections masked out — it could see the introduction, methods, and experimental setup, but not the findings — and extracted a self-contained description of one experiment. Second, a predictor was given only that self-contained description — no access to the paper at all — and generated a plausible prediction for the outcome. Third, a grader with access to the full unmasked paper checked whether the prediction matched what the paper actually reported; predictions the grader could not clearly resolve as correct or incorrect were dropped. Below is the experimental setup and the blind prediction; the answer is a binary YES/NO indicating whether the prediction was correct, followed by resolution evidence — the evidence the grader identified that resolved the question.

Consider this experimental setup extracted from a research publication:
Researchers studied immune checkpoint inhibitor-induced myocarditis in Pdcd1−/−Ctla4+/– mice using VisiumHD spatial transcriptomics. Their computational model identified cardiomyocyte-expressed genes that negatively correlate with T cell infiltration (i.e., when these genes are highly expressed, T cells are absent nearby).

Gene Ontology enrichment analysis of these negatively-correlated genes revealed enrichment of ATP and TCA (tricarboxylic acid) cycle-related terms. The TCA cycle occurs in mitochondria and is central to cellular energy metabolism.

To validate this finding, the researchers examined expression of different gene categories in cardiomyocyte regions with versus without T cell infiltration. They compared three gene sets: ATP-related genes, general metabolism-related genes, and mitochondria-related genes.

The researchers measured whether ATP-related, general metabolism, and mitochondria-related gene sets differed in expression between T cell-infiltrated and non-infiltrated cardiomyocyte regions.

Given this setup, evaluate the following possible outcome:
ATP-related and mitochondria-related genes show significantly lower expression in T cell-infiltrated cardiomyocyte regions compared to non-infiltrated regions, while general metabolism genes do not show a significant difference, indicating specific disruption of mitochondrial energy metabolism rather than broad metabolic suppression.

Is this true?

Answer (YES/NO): YES